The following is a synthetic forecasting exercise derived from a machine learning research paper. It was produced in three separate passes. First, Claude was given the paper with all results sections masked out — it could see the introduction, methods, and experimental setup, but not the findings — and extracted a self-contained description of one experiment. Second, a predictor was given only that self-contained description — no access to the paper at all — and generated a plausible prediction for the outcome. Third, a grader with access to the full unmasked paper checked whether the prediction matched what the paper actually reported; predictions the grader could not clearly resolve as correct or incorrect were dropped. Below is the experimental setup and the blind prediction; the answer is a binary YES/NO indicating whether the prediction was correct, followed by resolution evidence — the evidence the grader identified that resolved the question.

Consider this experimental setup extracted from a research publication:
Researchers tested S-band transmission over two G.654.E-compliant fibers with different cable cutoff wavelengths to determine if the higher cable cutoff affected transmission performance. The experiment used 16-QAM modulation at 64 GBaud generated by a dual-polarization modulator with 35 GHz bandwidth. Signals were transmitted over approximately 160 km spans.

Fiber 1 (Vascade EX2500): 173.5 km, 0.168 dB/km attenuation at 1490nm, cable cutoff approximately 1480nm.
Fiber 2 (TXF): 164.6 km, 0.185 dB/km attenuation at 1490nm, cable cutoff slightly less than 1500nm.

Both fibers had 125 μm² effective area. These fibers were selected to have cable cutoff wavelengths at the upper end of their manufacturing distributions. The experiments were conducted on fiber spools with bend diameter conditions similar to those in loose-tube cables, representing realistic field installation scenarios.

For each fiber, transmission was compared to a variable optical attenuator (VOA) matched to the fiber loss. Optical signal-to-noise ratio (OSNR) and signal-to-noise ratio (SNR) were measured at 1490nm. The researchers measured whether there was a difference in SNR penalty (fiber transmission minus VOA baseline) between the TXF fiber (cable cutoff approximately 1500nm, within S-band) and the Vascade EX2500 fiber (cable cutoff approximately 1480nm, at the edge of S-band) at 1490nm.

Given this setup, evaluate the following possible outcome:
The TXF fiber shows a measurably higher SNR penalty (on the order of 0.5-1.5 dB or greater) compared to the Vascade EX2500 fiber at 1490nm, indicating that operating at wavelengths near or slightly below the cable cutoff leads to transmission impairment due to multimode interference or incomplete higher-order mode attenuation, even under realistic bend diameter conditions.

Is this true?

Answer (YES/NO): NO